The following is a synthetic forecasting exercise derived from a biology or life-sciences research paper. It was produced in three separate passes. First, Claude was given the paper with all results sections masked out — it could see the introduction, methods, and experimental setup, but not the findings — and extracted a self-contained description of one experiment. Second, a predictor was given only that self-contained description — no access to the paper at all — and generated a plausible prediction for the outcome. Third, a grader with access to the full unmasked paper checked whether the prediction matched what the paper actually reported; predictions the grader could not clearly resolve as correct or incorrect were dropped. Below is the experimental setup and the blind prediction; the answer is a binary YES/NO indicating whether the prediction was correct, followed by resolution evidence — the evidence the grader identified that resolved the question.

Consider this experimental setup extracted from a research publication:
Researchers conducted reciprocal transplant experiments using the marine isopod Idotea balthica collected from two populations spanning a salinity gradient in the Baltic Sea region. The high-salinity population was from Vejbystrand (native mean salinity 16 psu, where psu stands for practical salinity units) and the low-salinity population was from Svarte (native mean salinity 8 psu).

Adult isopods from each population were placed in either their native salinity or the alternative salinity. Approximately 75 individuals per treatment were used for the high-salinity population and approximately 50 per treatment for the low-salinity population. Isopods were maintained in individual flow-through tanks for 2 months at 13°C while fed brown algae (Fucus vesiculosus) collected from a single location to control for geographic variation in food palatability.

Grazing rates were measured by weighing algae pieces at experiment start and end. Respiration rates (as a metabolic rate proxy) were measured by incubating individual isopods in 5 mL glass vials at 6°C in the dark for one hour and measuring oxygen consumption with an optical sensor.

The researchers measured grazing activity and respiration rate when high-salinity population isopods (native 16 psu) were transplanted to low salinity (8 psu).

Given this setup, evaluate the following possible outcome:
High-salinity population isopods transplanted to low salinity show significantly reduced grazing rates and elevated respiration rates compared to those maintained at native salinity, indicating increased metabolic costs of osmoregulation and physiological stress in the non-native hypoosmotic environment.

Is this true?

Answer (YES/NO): NO